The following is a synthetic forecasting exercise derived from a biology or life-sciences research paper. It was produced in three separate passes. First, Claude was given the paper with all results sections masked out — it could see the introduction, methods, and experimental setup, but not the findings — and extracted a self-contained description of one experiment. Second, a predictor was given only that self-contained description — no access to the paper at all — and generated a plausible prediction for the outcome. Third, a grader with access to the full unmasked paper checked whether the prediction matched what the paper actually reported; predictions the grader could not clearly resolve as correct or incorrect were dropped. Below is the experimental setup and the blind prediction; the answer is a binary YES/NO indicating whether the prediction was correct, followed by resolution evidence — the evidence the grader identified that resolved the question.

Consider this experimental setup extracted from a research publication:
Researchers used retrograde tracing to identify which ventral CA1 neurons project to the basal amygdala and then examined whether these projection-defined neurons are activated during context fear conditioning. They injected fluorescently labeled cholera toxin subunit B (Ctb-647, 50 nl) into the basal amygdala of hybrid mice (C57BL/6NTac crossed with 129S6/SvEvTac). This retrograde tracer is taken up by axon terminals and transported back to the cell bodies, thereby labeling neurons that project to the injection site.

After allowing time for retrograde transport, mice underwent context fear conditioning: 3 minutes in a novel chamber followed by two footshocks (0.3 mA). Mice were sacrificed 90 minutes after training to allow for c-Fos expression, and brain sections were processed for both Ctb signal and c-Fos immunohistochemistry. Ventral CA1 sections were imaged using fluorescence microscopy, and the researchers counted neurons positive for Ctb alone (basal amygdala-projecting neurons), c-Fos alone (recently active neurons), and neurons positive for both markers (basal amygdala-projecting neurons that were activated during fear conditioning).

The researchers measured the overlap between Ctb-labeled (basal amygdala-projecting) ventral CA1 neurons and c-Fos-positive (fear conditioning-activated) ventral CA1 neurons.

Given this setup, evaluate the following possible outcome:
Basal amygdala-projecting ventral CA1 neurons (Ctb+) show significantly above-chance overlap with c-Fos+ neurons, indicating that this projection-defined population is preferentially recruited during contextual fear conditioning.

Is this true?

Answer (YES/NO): YES